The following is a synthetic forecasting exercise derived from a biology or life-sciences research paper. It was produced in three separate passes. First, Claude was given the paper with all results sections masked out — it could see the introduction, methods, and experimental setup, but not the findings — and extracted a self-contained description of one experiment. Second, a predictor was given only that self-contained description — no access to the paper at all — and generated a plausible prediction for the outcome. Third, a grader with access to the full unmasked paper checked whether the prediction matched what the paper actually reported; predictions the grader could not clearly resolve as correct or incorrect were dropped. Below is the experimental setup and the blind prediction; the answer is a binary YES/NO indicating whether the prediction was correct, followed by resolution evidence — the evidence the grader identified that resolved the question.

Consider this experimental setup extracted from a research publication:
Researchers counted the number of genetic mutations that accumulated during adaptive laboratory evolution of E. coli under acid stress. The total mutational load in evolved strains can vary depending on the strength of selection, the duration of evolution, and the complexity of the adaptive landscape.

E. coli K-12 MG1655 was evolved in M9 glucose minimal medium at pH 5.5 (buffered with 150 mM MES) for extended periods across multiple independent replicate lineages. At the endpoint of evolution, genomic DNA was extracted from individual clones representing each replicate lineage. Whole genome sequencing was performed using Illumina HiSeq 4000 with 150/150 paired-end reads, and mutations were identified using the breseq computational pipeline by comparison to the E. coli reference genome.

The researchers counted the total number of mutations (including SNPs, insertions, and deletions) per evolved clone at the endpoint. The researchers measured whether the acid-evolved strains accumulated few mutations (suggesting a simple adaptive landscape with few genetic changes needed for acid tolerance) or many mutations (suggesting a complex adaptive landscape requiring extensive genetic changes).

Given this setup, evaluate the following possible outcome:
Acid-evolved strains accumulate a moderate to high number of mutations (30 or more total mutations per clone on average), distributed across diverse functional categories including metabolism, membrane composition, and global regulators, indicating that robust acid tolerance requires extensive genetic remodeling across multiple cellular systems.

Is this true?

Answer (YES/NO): NO